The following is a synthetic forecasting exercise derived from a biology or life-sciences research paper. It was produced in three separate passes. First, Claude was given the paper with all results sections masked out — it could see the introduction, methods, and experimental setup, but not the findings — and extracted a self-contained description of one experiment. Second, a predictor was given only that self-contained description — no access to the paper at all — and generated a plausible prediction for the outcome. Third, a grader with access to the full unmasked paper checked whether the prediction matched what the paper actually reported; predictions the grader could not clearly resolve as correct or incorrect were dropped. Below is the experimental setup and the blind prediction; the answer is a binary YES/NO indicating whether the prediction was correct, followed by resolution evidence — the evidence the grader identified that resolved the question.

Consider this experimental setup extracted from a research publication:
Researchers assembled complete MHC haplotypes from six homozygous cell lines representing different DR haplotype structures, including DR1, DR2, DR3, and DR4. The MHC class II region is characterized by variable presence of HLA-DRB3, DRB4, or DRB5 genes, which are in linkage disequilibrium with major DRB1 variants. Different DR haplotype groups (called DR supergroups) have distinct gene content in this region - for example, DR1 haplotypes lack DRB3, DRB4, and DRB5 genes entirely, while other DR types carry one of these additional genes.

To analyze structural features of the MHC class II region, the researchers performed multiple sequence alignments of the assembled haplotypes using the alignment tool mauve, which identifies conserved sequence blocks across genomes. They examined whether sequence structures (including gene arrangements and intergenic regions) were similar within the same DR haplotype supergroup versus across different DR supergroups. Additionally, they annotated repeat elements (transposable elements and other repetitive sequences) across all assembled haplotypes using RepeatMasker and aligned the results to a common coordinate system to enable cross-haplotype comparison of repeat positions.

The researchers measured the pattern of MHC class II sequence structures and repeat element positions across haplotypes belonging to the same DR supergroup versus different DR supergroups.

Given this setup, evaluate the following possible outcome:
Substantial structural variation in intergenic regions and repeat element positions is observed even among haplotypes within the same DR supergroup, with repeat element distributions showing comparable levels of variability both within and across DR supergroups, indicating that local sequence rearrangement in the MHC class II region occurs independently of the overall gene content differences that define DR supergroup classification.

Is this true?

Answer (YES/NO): NO